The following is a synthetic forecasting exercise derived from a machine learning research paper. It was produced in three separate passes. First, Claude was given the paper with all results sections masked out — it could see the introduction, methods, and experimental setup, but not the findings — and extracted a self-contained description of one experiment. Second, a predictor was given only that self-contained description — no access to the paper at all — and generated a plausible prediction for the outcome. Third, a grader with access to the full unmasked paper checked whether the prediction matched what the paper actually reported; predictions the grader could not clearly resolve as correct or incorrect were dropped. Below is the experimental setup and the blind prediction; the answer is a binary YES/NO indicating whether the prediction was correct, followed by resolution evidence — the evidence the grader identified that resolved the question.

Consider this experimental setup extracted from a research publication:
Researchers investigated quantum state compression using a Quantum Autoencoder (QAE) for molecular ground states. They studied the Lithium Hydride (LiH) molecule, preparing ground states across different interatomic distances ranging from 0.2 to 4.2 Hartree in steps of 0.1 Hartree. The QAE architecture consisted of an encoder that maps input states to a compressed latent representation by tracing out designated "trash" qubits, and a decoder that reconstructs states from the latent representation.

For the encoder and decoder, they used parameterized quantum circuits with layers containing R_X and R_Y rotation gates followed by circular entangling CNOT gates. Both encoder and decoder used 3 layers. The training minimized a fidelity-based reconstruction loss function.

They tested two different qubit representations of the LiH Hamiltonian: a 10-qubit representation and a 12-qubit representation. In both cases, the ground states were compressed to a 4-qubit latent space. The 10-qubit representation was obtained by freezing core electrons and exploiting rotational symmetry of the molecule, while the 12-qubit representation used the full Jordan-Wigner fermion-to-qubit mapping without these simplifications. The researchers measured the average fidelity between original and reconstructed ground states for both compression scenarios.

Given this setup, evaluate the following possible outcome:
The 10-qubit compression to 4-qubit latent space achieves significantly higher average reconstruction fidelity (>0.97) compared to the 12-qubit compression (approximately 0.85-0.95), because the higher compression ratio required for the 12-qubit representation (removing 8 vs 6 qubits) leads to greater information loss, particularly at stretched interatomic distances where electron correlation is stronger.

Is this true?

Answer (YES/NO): NO